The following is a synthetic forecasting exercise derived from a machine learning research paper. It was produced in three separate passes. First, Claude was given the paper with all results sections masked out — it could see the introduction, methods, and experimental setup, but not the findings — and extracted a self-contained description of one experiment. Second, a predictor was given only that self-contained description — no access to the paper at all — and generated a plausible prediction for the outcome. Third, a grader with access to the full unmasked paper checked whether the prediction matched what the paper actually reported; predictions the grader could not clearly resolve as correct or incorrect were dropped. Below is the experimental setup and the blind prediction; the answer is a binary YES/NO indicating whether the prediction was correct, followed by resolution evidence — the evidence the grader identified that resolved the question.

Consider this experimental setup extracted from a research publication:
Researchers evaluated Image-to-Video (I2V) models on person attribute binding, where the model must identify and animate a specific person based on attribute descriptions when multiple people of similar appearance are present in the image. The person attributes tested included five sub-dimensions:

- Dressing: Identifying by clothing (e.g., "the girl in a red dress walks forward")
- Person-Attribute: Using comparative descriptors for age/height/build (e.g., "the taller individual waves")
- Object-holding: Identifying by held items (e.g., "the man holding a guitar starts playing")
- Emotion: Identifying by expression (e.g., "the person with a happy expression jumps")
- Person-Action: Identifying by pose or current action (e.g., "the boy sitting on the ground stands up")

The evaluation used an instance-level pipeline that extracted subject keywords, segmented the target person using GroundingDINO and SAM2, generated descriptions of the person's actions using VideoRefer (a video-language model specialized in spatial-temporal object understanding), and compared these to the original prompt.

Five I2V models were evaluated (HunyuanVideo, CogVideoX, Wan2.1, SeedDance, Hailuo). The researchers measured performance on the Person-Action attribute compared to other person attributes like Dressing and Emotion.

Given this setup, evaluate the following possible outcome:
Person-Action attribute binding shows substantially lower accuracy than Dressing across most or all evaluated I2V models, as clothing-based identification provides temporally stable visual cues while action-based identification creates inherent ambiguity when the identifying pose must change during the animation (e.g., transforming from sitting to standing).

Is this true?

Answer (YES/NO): NO